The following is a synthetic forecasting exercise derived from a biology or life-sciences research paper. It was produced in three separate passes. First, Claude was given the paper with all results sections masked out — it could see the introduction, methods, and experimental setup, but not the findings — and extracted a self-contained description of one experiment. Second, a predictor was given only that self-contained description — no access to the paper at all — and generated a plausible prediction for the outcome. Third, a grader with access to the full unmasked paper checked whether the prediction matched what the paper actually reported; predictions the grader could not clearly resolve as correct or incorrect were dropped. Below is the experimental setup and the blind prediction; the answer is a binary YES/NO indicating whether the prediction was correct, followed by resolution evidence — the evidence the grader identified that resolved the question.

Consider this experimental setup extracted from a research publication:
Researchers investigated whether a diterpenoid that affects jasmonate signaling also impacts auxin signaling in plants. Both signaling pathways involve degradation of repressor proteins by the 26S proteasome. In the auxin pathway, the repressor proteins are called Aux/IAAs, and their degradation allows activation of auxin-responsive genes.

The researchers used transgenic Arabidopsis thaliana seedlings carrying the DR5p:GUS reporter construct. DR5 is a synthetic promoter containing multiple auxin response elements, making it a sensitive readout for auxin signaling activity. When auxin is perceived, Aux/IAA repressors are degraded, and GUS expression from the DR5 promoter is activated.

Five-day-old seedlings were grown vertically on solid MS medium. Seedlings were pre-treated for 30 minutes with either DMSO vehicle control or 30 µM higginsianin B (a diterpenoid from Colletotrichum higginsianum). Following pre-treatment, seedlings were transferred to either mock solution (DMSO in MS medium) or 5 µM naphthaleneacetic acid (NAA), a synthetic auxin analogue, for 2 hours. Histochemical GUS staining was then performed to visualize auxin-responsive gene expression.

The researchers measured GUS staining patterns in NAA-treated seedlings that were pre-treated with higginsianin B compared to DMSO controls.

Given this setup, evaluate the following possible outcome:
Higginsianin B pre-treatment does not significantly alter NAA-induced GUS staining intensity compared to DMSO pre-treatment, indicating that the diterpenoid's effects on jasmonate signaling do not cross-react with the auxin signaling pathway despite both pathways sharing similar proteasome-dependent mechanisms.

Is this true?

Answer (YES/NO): NO